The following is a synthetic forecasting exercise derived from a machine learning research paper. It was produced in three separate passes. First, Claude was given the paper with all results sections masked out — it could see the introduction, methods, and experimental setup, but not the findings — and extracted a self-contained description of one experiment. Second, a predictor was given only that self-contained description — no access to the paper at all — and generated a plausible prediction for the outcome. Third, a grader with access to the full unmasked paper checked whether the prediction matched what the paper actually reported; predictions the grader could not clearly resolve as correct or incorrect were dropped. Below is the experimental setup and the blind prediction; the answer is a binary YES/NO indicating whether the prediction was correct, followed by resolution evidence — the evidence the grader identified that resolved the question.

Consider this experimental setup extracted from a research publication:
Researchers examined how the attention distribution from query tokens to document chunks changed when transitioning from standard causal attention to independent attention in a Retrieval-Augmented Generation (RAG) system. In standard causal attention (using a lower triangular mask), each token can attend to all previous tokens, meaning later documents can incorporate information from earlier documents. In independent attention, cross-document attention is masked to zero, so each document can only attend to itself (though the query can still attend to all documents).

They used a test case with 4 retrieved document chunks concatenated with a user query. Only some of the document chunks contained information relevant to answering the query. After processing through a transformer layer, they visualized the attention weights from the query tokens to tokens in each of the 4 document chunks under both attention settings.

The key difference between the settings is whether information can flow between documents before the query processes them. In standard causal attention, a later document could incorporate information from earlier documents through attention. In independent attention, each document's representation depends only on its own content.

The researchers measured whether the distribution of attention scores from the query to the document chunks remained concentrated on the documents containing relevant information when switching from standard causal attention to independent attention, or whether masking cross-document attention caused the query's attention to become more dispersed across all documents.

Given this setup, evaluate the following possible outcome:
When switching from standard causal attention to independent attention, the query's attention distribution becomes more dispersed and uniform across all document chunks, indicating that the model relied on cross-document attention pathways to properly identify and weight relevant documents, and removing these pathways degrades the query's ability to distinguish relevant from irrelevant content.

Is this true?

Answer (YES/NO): NO